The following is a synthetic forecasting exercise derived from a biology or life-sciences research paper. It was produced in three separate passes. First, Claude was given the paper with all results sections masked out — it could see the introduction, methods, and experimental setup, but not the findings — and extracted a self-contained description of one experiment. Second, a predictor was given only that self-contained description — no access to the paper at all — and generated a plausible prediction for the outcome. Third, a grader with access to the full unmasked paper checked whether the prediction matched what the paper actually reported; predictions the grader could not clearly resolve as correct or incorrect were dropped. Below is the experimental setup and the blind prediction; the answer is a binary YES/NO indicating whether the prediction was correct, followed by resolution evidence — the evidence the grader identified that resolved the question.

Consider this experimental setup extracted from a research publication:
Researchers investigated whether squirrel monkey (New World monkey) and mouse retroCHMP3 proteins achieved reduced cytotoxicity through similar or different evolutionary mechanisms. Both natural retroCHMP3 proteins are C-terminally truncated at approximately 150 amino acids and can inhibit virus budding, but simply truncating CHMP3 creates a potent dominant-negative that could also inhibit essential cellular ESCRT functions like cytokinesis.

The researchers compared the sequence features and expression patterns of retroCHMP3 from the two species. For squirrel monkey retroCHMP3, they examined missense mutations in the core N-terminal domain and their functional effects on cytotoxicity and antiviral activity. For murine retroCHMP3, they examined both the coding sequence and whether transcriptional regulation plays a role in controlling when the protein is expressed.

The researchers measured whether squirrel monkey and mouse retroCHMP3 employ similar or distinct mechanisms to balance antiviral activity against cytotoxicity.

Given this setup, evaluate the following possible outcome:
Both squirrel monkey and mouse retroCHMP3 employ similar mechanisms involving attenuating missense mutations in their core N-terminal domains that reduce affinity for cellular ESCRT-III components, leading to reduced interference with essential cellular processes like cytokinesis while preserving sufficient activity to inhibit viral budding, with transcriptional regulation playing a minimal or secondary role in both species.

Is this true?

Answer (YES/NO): NO